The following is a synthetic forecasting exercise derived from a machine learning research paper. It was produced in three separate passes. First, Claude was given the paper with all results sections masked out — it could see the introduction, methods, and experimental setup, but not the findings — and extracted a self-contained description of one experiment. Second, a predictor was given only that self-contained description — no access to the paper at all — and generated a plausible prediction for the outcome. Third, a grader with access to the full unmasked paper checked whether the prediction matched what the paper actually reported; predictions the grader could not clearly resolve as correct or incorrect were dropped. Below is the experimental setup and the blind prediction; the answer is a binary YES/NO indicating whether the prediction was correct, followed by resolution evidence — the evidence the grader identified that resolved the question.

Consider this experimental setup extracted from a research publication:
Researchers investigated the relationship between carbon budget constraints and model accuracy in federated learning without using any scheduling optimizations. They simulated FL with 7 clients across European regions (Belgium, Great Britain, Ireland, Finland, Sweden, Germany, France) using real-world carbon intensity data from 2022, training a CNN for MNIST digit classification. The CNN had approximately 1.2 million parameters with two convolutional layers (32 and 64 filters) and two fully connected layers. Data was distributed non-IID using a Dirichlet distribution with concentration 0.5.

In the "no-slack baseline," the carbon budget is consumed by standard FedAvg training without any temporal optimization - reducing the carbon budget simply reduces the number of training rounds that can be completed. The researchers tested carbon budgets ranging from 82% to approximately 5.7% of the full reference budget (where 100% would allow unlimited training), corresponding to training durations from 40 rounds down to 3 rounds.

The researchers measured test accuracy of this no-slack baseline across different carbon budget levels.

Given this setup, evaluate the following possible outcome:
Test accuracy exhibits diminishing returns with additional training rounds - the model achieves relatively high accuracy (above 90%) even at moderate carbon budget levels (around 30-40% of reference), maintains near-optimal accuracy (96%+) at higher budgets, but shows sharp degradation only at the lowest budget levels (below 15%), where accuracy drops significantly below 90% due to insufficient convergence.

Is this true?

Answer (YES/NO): NO